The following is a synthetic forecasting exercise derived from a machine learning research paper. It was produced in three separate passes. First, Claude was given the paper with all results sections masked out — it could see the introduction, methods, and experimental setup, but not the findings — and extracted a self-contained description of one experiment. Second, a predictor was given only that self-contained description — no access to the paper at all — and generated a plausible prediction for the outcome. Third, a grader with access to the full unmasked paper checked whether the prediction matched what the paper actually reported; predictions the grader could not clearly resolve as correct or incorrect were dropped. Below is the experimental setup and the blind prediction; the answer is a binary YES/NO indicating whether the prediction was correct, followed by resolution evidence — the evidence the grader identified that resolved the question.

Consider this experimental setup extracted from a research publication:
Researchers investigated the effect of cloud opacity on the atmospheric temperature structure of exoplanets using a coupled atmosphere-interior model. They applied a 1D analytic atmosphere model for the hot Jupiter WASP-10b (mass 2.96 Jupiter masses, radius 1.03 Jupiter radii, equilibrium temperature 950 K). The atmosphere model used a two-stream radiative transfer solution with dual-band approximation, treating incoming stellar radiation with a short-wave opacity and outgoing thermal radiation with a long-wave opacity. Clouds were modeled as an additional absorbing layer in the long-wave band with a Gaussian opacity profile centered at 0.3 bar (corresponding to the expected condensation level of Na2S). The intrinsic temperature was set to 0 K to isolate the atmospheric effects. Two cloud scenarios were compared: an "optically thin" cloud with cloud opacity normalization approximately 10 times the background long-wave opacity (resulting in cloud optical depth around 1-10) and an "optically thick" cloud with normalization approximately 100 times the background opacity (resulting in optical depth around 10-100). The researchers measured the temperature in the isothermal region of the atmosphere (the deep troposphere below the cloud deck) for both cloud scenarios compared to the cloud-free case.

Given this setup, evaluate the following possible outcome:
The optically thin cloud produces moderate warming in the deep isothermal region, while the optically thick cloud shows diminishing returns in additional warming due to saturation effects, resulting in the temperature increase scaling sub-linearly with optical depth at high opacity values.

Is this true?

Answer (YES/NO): NO